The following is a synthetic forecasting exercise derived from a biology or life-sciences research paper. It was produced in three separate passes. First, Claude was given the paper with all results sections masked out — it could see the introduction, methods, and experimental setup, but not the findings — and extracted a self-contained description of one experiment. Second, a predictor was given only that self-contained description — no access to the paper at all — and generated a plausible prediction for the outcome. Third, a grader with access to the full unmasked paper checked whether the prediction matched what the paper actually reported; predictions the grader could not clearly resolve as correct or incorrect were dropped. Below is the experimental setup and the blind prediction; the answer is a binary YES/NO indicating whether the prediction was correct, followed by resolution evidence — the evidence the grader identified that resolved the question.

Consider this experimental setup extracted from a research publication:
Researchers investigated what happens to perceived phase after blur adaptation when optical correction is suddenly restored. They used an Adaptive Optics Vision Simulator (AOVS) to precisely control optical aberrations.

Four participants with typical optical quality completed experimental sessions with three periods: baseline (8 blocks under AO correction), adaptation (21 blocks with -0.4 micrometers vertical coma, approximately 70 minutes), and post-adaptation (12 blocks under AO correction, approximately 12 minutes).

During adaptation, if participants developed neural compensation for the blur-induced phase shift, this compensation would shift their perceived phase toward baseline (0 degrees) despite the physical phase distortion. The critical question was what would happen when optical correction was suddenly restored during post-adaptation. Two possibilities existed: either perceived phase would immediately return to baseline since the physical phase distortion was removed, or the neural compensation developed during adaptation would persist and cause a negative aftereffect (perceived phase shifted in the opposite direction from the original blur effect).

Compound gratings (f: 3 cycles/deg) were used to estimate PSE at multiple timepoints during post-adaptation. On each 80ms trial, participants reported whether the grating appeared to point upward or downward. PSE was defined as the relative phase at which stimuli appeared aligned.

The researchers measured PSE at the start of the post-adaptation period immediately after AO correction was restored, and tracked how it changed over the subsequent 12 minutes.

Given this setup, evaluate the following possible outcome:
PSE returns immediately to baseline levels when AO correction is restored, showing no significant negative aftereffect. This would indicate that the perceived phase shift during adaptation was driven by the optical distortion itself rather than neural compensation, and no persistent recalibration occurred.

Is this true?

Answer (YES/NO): NO